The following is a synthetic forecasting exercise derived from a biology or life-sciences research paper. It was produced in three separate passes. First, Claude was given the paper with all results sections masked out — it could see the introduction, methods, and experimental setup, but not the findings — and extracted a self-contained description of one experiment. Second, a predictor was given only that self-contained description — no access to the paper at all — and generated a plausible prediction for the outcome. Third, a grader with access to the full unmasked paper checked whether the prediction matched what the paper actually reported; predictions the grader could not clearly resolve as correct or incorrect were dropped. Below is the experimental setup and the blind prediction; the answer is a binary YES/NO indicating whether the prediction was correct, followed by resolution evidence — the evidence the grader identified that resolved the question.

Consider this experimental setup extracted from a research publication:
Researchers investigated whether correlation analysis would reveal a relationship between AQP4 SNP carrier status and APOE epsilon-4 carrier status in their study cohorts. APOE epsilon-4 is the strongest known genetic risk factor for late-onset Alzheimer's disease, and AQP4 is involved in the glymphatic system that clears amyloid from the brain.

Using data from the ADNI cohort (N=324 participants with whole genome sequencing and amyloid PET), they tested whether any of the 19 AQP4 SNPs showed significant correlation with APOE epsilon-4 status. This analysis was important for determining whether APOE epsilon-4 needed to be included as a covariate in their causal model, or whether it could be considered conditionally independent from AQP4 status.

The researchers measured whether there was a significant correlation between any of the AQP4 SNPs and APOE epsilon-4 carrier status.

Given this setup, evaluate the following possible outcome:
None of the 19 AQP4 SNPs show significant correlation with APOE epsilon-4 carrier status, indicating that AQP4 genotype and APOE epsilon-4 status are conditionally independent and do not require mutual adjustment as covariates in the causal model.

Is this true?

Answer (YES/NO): YES